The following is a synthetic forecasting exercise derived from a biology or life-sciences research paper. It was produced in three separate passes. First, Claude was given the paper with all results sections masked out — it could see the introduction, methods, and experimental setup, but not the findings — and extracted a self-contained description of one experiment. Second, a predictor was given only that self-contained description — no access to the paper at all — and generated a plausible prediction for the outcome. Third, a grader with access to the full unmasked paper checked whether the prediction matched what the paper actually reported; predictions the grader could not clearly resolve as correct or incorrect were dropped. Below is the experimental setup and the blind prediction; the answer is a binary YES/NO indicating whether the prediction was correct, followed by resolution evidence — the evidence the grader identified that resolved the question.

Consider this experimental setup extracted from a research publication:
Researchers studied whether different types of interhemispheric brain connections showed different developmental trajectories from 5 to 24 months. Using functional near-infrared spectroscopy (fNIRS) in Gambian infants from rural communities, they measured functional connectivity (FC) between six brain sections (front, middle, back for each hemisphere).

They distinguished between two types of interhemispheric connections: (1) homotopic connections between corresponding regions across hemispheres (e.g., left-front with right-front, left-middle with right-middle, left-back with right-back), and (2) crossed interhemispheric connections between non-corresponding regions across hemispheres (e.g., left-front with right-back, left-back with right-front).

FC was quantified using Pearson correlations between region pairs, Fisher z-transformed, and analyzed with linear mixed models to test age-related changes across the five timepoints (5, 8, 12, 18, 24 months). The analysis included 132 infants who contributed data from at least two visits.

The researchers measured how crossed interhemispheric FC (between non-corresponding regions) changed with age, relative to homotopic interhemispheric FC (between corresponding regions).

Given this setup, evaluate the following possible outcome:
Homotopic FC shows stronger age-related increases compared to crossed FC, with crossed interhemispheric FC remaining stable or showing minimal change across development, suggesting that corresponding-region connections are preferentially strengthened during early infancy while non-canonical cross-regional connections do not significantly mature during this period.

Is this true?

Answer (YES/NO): NO